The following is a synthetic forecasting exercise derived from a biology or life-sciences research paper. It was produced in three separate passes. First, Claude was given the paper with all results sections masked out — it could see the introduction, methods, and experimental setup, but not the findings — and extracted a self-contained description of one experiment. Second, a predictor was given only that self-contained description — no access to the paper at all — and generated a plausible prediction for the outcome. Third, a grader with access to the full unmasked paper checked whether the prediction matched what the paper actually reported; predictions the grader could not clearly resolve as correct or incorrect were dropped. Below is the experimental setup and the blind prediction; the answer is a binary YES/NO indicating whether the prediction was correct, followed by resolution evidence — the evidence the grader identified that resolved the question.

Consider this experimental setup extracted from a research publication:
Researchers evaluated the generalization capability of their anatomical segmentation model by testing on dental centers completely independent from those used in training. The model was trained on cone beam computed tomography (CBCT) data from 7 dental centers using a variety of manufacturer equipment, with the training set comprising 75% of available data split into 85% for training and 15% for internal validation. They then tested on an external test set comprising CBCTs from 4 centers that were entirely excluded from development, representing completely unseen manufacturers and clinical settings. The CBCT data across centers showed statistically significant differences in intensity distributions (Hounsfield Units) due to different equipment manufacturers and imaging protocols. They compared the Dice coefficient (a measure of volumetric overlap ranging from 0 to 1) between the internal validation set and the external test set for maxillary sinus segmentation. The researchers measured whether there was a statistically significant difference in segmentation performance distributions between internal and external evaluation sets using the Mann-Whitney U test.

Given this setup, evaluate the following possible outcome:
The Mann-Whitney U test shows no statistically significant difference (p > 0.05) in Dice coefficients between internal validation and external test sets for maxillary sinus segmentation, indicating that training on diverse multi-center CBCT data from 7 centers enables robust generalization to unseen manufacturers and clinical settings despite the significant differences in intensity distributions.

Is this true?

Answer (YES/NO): YES